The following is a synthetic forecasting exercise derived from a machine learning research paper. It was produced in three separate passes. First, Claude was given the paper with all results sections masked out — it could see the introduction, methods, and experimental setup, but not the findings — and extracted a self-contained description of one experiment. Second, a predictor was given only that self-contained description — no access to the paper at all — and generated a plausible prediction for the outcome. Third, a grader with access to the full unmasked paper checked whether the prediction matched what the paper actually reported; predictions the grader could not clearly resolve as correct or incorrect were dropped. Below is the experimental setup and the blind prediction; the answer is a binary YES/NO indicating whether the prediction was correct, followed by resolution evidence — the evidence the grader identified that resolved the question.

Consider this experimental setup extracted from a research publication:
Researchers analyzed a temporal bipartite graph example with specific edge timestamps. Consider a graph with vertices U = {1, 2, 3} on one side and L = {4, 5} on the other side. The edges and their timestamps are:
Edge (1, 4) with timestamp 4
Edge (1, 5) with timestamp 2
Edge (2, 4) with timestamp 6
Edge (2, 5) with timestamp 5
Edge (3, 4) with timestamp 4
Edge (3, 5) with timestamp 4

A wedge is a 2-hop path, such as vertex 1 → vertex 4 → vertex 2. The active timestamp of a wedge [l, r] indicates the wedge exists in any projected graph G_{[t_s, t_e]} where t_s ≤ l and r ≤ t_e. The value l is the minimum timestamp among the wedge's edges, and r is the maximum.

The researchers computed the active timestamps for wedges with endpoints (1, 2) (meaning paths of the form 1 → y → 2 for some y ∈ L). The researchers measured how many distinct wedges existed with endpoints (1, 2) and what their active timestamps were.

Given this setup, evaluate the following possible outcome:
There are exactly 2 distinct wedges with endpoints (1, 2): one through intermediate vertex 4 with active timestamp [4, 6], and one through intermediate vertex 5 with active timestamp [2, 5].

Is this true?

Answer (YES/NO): YES